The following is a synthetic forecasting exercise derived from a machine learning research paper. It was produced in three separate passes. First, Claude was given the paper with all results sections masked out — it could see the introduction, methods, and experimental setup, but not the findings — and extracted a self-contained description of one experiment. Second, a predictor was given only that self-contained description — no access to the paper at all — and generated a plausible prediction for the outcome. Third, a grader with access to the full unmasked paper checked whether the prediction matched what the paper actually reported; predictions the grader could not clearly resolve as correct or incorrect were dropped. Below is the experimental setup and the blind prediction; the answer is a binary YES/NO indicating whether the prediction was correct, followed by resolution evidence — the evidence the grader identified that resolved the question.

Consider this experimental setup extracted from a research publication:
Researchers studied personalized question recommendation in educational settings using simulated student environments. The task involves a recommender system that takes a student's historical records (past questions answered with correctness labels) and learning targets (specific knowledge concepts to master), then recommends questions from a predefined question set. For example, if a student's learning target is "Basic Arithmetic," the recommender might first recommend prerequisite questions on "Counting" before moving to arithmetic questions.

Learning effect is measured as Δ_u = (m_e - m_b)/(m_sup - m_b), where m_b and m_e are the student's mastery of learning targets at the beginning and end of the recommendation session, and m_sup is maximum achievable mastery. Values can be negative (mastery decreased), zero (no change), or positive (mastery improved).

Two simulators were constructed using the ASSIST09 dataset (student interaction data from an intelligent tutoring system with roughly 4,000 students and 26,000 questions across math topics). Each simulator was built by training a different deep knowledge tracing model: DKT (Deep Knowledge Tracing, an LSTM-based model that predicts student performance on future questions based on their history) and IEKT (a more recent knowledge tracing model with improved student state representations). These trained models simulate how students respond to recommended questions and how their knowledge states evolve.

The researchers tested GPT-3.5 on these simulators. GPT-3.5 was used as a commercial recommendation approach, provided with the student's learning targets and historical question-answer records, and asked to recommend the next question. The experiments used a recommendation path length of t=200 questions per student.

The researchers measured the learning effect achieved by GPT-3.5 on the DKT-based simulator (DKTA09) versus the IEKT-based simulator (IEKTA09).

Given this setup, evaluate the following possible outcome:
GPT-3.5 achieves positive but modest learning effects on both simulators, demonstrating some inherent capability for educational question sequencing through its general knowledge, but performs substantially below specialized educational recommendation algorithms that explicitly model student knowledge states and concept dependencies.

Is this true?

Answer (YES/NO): NO